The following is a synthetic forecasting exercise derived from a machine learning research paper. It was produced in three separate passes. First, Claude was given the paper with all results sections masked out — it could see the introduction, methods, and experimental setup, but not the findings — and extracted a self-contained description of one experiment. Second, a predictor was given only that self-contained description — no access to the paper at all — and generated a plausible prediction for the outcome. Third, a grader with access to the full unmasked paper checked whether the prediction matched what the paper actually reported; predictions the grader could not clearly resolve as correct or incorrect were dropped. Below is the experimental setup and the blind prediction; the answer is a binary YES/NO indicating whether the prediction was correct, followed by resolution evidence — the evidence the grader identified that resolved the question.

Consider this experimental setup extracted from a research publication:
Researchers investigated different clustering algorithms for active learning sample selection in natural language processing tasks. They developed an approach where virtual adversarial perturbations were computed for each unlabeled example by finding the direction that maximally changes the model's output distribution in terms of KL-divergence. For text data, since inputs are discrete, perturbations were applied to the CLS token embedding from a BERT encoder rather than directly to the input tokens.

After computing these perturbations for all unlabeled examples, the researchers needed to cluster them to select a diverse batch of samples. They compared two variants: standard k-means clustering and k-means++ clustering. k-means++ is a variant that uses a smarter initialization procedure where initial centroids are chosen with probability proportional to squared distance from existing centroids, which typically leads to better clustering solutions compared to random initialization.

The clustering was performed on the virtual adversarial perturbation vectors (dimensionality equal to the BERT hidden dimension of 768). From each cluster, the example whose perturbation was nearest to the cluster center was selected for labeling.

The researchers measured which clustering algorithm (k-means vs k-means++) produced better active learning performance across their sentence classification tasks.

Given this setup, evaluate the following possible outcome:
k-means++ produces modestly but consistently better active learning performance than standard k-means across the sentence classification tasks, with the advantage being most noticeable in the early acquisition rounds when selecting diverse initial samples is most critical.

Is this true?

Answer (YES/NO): NO